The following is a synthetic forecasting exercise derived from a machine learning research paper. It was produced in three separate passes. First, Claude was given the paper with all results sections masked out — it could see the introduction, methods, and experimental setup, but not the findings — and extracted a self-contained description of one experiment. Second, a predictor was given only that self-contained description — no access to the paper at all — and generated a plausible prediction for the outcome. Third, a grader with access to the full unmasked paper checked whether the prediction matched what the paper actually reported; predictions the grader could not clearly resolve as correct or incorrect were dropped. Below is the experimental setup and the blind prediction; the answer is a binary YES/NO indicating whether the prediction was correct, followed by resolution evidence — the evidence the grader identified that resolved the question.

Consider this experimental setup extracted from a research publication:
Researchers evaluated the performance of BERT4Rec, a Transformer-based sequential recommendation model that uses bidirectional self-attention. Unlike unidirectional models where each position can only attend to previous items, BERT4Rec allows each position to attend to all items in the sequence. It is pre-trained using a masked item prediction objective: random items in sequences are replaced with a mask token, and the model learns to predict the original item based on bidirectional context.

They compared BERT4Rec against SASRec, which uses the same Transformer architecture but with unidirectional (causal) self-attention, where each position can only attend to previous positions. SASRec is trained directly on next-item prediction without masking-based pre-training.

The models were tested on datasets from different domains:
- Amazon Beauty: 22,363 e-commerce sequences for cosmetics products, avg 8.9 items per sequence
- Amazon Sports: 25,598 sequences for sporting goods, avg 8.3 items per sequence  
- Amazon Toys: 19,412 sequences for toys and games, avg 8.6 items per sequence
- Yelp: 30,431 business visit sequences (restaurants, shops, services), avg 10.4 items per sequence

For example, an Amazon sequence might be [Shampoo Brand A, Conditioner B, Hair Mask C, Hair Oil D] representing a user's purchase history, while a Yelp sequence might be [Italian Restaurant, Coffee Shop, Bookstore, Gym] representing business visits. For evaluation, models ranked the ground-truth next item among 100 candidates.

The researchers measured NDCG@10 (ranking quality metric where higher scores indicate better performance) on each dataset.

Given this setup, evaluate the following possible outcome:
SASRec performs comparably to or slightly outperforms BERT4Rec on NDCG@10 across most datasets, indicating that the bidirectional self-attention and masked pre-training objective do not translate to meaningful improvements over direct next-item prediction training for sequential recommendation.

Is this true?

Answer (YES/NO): NO